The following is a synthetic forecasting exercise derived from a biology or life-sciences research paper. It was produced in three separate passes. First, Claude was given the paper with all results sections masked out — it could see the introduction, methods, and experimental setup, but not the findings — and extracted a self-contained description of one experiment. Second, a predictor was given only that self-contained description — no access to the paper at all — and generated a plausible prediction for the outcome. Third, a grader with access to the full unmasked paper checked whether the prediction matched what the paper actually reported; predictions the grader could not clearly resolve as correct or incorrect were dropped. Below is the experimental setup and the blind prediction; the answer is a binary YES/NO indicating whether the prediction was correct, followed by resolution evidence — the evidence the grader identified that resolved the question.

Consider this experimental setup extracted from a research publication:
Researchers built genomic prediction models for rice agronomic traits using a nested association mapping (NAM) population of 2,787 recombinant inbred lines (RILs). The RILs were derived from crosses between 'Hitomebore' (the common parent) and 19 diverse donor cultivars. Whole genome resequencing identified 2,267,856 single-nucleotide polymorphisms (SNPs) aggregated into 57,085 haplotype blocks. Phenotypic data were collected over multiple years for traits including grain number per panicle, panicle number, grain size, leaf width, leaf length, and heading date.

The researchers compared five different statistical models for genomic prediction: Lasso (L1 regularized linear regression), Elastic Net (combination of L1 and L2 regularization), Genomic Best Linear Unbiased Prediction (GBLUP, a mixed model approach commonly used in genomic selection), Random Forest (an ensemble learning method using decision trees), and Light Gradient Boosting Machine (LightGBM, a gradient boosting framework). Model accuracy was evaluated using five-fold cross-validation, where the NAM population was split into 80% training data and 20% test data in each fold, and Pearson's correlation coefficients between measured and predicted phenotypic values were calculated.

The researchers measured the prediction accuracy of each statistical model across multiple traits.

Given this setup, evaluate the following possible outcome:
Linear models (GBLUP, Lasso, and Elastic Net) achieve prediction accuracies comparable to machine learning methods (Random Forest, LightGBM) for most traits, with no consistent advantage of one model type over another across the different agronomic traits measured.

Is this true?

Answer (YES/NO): NO